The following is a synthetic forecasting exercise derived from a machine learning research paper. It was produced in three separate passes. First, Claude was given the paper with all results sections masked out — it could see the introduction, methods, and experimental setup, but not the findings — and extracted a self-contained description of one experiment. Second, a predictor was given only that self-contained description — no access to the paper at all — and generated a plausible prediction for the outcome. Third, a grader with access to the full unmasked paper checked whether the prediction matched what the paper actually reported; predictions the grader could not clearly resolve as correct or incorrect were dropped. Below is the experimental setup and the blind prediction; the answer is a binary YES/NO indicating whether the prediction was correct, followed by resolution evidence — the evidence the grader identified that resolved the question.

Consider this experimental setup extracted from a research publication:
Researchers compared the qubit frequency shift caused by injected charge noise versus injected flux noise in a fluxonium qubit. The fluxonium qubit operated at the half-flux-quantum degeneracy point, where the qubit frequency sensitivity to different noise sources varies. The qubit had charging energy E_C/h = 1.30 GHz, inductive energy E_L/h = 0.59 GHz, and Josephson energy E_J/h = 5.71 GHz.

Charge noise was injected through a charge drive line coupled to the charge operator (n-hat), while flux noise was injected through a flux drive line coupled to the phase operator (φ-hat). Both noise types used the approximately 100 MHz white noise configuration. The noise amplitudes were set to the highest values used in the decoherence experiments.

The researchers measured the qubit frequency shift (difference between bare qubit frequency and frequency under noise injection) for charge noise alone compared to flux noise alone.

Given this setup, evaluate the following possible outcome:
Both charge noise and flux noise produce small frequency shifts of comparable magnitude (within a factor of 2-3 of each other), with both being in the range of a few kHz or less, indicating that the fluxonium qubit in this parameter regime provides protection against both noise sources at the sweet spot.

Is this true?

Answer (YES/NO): NO